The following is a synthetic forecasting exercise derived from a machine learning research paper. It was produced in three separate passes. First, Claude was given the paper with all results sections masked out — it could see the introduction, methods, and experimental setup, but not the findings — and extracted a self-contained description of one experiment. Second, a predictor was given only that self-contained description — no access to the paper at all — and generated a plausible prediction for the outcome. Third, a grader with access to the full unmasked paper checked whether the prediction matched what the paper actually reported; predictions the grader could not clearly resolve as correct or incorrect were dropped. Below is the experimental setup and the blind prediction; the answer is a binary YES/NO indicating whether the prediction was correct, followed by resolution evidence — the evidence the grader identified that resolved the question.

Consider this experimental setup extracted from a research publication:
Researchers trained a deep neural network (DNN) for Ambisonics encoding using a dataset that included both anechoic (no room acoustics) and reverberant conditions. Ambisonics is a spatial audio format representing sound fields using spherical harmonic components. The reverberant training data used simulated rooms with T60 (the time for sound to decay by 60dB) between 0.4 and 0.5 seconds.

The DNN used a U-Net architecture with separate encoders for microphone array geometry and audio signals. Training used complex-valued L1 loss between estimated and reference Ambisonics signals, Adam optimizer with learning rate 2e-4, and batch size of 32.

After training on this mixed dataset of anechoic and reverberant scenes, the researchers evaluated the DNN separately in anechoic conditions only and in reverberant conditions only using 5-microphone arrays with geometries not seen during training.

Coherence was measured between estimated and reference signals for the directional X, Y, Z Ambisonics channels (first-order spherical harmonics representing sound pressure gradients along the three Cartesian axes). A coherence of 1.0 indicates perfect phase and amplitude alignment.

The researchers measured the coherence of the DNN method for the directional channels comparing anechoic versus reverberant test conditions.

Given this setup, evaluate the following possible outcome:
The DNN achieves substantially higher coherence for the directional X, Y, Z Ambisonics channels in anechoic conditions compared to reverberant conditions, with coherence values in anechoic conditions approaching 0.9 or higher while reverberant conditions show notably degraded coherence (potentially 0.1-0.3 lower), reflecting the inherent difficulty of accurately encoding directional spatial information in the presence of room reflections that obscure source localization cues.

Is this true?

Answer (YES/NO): YES